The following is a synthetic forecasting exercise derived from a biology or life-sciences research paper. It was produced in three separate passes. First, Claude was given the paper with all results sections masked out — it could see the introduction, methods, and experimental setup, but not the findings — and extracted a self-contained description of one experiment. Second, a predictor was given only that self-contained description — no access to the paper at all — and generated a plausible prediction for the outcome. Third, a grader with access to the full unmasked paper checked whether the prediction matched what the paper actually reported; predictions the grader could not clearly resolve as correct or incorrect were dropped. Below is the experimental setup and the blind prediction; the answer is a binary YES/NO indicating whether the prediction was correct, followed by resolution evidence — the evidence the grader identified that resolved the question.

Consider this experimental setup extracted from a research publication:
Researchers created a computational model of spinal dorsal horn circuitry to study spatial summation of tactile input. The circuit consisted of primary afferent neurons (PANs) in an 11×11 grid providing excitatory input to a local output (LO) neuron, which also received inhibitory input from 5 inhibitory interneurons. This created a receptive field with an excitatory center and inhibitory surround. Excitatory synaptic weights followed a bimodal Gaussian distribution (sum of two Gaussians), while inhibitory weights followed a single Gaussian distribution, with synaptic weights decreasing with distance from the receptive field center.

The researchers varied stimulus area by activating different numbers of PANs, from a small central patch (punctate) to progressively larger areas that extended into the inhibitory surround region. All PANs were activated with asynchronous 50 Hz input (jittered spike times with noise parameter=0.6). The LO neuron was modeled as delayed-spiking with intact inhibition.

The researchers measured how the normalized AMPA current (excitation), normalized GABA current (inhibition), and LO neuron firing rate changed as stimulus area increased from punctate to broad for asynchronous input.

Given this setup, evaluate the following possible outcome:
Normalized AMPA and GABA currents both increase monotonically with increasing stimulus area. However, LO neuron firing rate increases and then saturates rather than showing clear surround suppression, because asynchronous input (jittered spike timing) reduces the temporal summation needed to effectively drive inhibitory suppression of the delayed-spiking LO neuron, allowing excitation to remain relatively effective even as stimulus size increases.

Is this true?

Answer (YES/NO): NO